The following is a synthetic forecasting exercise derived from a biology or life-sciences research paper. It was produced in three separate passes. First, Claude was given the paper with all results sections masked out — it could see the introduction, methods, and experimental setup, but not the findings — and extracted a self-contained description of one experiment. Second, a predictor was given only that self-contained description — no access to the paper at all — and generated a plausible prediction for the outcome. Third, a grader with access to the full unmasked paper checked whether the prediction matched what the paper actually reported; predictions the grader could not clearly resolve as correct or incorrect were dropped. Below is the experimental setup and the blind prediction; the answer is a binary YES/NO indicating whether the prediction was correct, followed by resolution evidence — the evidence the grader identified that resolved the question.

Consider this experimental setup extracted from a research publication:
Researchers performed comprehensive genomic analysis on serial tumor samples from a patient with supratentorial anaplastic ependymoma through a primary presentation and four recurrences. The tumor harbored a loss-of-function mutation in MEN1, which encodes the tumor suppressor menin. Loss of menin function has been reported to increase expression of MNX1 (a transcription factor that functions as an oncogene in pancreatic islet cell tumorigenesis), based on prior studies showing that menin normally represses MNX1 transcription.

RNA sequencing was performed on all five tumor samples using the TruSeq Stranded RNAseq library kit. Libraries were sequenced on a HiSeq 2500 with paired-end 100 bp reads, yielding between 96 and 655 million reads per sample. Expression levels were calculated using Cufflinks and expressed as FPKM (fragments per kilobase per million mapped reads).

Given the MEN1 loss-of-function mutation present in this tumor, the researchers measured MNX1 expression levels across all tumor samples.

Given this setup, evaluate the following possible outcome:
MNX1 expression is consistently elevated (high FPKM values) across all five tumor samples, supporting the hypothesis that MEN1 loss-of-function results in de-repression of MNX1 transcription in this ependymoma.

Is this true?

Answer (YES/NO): NO